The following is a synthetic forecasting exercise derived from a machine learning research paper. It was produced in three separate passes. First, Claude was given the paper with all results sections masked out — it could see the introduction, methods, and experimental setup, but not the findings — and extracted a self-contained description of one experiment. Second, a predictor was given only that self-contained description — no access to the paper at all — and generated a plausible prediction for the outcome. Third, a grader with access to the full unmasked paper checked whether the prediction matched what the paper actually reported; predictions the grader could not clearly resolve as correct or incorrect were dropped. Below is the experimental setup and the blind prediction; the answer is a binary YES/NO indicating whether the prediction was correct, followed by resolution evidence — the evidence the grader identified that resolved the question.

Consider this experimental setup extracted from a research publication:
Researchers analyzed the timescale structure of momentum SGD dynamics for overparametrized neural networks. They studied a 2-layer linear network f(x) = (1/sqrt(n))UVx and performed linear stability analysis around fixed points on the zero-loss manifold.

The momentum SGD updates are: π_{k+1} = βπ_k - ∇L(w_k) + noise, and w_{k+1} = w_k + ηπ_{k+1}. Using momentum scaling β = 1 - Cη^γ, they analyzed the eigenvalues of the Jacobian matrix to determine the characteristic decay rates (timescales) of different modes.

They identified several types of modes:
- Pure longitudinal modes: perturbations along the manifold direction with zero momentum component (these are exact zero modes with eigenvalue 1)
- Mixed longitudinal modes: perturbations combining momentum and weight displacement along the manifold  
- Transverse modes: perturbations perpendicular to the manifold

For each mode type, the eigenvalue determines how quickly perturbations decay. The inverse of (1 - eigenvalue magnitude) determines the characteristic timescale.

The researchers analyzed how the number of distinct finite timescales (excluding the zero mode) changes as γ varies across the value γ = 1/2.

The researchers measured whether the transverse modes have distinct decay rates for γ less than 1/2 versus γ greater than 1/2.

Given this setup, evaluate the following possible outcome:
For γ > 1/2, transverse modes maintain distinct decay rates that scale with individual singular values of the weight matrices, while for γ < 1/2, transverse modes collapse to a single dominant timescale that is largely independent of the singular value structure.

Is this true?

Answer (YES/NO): NO